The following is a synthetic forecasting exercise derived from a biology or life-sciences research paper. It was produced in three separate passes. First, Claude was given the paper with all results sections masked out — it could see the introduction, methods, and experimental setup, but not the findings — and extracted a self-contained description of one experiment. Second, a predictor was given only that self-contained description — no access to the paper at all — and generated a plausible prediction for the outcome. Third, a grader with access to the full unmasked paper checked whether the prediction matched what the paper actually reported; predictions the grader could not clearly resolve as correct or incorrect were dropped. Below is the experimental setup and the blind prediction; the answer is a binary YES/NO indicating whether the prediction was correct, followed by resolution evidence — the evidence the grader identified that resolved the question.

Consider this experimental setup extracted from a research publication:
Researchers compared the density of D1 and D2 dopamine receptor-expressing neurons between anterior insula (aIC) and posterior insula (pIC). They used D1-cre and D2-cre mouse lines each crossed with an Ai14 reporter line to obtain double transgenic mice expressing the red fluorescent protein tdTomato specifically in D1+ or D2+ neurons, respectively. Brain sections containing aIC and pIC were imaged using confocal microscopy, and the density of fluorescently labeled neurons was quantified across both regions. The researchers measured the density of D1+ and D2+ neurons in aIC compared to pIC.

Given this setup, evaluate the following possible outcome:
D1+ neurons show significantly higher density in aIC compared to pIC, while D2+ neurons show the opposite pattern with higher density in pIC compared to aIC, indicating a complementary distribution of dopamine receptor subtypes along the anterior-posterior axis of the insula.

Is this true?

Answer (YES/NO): NO